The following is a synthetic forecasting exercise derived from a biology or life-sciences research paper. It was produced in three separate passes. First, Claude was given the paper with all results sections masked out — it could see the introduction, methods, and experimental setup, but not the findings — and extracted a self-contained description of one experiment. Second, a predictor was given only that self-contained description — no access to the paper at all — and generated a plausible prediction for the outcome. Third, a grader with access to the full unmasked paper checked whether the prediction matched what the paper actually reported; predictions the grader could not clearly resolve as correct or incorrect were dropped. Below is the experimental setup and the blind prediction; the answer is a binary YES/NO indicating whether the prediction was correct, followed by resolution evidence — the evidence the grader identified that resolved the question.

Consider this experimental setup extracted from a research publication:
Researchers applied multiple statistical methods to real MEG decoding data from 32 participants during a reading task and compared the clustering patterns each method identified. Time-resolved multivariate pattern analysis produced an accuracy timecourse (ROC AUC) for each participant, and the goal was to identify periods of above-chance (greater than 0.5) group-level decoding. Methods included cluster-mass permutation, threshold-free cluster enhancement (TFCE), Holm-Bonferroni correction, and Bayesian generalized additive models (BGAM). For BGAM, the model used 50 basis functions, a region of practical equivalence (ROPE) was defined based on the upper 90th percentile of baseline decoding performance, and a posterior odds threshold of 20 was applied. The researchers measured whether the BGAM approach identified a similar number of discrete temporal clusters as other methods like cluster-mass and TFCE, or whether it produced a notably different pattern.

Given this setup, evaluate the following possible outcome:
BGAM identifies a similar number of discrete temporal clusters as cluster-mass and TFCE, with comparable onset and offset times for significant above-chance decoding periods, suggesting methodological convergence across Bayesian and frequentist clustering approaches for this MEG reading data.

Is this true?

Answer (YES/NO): NO